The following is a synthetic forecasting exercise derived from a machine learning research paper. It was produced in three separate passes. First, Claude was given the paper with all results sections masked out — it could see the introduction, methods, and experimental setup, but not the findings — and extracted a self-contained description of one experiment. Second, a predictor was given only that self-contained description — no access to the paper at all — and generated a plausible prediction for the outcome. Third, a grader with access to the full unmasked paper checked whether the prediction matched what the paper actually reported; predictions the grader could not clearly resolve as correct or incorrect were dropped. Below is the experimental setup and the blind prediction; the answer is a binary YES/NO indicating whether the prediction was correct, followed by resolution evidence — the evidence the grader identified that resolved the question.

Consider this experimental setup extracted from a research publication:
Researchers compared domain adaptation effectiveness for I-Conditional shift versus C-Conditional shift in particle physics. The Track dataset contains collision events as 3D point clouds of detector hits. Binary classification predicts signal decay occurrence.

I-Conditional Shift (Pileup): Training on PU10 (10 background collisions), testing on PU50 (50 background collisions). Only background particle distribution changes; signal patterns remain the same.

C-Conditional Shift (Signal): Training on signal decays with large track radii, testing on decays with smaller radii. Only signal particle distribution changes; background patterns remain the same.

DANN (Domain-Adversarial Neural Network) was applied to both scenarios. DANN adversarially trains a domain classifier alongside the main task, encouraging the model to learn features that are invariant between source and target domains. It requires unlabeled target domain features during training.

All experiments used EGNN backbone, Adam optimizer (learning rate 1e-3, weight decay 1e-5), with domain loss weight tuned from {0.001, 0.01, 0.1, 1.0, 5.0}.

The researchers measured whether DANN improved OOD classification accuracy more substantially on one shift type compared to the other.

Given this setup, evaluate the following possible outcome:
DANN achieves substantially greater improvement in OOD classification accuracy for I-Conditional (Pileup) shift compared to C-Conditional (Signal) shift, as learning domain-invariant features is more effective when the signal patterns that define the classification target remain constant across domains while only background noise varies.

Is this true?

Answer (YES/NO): NO